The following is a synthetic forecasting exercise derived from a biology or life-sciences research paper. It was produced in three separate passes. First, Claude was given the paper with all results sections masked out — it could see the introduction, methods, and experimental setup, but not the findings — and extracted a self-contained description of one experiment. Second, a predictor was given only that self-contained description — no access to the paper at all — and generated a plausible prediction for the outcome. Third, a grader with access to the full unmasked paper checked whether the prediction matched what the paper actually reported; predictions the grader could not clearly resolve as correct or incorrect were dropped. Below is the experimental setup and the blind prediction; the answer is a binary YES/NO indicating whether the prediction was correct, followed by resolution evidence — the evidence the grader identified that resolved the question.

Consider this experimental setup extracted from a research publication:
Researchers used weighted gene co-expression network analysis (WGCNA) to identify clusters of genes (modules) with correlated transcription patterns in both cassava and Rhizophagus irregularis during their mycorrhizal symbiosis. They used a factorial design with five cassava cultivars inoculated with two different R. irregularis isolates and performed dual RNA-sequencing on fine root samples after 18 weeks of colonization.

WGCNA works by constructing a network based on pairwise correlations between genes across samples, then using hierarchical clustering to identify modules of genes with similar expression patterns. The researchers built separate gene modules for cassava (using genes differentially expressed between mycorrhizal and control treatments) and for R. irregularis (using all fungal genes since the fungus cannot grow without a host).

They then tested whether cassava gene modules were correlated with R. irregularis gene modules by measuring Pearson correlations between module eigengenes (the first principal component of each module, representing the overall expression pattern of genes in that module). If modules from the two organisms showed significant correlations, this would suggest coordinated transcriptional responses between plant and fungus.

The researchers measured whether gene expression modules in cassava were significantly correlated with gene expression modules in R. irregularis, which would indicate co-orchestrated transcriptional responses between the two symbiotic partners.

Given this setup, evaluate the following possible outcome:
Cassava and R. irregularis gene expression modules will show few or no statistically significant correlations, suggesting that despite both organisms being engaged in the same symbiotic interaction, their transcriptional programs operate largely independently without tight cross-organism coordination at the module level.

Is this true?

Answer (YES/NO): NO